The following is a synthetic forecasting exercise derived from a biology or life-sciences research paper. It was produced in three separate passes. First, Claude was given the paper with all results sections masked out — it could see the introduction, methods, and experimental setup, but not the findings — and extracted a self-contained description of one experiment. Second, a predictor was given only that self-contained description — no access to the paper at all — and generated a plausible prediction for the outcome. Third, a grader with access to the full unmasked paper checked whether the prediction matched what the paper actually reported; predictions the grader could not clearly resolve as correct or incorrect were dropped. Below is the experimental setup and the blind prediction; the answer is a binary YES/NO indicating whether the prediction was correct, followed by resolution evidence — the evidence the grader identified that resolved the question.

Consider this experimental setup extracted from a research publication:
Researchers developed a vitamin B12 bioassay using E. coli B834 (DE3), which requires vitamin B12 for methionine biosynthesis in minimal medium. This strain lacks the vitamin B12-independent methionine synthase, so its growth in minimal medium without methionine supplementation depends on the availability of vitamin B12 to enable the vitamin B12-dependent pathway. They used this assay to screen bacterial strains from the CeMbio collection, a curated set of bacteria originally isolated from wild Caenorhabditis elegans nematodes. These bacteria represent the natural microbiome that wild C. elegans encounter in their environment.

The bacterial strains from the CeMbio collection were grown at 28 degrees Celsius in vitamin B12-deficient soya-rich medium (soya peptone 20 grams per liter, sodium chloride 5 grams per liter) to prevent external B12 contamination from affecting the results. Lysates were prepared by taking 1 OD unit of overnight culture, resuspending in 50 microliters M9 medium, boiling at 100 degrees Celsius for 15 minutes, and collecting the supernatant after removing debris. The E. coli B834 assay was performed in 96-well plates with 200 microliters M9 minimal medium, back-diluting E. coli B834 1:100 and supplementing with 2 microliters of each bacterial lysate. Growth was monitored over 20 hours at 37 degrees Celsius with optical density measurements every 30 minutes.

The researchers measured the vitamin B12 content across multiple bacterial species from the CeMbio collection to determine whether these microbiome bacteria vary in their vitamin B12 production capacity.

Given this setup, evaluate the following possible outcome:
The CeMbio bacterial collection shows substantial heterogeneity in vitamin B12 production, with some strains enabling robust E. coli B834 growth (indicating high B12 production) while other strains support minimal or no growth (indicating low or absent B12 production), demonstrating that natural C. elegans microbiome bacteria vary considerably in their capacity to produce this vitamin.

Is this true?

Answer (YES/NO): YES